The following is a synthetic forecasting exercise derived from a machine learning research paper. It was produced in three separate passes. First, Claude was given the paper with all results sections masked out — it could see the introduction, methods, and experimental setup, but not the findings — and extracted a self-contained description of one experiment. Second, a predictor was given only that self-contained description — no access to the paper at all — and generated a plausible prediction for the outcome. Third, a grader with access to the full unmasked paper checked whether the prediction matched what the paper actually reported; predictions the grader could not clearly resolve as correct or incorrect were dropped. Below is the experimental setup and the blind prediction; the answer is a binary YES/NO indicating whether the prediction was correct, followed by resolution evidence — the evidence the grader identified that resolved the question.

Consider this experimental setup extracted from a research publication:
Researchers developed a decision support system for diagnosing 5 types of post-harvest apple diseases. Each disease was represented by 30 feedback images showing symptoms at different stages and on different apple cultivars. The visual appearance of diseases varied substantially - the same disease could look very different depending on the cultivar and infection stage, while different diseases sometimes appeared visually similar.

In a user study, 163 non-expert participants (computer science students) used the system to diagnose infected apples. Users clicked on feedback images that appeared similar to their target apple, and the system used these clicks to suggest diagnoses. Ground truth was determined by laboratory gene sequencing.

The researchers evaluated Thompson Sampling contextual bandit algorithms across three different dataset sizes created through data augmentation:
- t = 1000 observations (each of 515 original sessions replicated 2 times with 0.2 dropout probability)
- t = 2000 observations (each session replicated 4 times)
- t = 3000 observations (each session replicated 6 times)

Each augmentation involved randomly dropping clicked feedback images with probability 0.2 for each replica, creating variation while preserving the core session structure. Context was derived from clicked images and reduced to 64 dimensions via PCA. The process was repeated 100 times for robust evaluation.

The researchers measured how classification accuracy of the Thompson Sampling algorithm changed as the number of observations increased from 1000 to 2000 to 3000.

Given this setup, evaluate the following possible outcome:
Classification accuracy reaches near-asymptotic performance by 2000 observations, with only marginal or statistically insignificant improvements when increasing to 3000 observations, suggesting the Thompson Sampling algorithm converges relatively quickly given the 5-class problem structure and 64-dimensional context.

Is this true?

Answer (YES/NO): YES